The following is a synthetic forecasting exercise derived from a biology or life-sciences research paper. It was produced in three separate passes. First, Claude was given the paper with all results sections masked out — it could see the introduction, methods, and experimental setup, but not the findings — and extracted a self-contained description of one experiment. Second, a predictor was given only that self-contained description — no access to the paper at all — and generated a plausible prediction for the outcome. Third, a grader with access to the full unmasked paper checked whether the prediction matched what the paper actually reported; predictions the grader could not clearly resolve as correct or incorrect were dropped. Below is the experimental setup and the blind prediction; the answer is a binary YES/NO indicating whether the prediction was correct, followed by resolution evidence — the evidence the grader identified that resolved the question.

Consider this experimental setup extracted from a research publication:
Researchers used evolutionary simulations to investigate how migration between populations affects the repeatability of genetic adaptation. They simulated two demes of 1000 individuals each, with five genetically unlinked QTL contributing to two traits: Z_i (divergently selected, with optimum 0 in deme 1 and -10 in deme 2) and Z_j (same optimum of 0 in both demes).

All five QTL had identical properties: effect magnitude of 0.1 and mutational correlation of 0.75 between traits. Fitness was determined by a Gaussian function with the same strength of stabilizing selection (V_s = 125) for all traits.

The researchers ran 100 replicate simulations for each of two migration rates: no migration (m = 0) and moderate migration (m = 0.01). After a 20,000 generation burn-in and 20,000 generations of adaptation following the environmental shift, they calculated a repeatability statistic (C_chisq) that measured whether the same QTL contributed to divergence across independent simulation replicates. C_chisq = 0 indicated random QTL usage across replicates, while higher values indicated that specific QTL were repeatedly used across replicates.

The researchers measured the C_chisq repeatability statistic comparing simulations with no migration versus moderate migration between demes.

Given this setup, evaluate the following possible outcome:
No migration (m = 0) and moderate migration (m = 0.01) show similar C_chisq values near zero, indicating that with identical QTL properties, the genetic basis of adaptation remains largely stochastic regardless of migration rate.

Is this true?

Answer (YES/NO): YES